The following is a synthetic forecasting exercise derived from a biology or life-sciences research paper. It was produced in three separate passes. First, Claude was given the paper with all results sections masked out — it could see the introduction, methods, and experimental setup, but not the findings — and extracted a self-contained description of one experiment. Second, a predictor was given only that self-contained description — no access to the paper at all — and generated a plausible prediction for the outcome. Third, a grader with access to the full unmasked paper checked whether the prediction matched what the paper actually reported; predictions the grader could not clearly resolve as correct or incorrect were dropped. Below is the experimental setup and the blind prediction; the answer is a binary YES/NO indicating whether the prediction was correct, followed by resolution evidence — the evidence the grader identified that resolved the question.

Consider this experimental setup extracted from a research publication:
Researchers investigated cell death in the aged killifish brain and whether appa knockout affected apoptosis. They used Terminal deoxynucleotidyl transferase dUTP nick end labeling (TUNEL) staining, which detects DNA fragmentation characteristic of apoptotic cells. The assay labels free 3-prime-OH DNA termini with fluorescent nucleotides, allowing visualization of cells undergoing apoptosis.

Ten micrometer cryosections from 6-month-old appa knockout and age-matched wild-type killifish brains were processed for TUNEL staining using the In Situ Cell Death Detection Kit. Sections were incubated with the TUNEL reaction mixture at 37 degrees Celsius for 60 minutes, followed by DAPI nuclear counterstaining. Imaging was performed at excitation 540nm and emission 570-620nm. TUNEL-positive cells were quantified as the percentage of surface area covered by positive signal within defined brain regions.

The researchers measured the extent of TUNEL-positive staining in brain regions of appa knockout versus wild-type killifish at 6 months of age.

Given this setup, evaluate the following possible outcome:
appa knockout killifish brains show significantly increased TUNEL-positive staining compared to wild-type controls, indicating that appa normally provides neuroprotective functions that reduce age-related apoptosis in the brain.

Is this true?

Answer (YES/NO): NO